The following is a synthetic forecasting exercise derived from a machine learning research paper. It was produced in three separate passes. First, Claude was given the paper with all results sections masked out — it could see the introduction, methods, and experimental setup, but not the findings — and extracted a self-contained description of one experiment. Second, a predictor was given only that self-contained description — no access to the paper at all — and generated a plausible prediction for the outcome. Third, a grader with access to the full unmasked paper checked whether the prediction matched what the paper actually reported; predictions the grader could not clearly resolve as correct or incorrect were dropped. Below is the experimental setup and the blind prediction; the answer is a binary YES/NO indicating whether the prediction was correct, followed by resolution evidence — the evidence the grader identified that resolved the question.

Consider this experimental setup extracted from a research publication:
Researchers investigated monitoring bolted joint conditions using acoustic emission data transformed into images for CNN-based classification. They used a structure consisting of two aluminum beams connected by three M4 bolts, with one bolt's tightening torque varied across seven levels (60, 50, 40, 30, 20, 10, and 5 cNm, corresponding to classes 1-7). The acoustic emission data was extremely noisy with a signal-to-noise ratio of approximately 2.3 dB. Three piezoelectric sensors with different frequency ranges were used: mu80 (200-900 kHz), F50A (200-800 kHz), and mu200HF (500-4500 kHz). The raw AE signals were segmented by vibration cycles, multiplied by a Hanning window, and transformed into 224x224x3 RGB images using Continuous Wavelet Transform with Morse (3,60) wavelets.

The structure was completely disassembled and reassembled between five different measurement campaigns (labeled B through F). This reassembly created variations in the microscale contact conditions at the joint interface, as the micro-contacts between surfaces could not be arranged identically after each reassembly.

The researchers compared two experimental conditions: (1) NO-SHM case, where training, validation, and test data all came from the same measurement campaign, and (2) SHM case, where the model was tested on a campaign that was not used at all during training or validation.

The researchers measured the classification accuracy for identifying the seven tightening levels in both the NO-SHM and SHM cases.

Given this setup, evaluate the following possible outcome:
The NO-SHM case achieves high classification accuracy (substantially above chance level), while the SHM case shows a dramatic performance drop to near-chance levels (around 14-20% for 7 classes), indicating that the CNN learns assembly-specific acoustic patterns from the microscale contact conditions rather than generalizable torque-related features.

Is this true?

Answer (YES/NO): NO